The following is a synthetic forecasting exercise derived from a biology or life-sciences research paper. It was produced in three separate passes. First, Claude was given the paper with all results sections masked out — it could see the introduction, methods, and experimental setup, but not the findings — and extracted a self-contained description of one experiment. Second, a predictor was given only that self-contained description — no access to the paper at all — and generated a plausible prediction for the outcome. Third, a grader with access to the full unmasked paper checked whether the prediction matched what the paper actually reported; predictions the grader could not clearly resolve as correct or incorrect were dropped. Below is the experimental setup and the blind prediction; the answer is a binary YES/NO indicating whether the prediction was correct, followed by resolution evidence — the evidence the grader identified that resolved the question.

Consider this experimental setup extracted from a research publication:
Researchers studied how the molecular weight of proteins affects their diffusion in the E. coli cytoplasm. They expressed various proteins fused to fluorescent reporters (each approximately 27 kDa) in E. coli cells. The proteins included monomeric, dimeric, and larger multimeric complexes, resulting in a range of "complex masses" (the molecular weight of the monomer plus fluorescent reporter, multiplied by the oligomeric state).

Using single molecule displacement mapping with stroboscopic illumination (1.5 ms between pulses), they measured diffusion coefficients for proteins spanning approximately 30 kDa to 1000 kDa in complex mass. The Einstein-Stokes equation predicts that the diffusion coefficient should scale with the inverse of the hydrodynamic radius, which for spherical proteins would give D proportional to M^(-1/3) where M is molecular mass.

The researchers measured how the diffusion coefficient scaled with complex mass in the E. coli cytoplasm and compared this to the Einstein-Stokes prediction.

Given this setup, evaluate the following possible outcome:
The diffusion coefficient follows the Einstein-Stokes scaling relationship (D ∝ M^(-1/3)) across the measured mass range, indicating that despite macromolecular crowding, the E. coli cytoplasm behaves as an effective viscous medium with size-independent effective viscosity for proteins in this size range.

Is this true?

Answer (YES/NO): NO